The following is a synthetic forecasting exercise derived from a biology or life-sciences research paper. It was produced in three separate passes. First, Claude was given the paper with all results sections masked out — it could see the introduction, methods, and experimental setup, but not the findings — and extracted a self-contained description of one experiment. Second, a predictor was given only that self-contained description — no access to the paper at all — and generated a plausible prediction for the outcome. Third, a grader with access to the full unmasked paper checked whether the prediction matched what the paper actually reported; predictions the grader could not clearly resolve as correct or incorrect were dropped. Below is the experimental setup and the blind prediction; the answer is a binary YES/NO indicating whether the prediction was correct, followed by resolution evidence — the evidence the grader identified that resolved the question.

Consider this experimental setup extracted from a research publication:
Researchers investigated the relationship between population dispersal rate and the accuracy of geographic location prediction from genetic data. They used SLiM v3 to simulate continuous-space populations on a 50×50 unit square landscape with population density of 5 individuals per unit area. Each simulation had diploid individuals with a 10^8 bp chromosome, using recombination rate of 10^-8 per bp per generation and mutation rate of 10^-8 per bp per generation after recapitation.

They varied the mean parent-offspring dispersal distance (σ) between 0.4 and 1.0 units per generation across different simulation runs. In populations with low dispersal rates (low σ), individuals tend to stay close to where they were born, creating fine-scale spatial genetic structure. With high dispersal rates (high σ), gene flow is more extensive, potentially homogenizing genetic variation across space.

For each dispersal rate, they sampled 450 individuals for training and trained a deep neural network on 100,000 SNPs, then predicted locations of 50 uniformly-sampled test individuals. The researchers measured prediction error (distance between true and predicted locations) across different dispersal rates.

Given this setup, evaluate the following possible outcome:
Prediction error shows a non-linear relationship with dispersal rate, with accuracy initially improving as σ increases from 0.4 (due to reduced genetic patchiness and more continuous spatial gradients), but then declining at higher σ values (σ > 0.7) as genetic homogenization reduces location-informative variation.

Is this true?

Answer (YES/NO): NO